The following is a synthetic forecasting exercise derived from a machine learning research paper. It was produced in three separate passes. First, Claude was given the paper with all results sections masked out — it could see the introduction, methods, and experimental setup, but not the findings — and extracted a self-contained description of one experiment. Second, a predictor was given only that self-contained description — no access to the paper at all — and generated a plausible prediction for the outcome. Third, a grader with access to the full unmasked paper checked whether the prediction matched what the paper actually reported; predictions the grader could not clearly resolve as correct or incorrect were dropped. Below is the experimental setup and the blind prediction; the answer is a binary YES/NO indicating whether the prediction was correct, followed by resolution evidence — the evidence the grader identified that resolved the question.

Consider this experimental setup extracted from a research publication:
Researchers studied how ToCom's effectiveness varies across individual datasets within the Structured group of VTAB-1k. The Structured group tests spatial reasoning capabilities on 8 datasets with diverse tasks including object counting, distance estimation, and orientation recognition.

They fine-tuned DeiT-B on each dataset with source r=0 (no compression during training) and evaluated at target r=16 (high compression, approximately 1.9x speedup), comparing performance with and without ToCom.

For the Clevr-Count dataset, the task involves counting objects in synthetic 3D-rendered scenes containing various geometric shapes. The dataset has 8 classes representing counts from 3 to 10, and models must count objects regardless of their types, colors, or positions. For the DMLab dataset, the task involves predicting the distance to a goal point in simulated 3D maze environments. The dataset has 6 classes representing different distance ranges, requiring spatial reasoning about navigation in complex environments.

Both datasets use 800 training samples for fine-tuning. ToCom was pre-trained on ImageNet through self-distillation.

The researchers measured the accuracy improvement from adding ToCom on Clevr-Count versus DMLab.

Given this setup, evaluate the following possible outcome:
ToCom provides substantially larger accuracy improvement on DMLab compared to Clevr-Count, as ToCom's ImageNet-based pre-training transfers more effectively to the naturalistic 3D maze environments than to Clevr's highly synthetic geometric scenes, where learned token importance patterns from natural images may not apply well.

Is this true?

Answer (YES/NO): NO